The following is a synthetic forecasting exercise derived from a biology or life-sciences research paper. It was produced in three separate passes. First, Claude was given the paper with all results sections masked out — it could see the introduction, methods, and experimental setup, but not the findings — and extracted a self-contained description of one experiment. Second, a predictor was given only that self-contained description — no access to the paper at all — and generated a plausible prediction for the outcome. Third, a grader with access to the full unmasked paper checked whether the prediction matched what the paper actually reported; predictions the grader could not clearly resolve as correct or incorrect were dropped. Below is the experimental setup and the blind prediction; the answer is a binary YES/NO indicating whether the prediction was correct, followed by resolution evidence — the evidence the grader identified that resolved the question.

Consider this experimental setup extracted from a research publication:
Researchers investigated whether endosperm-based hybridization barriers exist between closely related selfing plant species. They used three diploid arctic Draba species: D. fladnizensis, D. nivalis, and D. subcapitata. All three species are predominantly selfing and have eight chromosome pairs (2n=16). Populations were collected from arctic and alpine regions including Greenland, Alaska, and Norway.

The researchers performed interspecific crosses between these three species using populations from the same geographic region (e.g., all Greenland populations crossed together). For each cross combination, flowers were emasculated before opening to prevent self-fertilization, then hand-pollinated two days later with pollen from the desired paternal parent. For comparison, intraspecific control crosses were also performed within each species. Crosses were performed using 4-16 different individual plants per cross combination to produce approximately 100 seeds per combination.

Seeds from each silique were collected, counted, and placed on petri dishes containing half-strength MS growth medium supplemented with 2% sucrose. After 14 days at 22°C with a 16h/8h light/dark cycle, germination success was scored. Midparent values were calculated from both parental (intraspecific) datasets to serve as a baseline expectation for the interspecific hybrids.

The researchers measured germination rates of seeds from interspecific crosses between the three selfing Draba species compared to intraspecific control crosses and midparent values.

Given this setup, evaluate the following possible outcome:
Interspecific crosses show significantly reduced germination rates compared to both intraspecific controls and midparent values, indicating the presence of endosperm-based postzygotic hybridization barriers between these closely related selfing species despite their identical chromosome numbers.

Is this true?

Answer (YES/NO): NO